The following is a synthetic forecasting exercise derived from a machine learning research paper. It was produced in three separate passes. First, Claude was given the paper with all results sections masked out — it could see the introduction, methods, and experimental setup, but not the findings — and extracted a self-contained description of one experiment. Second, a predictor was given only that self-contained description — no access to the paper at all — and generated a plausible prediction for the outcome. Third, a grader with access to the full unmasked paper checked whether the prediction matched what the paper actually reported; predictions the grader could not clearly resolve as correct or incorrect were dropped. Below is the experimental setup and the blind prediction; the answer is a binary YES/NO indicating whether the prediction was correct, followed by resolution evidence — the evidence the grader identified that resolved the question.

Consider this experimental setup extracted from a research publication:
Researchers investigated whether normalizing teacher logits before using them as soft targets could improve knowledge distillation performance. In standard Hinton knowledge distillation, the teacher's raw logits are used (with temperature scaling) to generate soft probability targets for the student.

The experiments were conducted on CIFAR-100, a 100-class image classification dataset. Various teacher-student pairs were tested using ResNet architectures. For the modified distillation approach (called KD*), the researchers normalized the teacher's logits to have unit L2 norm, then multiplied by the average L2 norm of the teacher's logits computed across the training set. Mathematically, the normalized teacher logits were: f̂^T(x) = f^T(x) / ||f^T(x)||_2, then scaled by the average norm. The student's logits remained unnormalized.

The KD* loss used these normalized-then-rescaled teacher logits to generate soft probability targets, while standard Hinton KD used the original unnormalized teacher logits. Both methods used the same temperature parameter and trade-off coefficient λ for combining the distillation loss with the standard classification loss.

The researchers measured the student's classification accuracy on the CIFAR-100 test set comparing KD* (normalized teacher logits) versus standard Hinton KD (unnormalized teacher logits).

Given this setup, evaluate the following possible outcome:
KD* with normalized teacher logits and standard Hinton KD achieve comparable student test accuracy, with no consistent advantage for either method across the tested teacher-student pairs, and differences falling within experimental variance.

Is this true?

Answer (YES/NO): NO